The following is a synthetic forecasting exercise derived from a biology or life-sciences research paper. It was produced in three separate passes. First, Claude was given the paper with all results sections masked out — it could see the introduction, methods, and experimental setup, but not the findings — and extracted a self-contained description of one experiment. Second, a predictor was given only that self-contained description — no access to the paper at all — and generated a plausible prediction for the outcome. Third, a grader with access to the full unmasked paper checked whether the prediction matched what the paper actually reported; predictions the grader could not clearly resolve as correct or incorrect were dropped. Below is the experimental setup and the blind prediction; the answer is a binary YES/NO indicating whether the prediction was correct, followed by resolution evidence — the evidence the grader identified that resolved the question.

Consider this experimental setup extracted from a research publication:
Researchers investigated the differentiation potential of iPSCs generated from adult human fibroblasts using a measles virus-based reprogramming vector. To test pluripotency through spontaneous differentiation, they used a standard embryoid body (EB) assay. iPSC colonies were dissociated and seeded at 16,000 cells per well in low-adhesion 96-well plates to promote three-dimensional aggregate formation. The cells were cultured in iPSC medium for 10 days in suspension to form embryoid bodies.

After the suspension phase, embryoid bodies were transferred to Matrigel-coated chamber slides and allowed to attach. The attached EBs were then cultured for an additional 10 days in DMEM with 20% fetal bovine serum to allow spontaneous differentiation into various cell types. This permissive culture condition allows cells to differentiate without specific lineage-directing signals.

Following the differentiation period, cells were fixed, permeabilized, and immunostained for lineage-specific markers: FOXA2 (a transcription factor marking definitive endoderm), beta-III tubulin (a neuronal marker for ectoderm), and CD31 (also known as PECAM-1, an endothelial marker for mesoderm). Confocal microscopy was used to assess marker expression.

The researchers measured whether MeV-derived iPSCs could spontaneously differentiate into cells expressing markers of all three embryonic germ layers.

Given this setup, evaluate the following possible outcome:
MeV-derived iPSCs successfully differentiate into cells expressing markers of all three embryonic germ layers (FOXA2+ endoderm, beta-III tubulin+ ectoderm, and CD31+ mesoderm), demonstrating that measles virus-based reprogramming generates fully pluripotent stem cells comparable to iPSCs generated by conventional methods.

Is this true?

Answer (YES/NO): YES